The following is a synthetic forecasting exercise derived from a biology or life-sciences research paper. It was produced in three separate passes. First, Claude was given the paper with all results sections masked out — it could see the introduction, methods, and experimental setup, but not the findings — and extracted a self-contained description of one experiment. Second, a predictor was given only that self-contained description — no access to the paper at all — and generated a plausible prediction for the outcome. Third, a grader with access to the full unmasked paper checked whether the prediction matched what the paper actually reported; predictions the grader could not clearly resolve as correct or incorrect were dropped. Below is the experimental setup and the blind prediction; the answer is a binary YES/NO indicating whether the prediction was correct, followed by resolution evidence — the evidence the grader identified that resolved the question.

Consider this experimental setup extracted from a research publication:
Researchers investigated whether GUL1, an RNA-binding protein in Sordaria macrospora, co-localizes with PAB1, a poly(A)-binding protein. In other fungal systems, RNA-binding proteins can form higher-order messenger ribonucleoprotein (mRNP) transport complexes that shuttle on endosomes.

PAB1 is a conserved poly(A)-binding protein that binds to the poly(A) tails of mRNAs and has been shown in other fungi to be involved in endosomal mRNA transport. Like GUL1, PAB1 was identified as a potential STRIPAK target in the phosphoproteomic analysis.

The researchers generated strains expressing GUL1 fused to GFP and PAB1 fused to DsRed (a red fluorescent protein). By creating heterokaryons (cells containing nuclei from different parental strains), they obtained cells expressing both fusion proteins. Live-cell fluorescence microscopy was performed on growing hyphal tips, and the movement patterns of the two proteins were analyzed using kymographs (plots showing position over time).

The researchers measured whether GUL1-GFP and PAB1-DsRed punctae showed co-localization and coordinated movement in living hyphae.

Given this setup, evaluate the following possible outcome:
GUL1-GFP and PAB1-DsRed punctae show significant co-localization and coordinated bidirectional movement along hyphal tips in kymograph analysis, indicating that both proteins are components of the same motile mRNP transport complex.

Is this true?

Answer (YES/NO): YES